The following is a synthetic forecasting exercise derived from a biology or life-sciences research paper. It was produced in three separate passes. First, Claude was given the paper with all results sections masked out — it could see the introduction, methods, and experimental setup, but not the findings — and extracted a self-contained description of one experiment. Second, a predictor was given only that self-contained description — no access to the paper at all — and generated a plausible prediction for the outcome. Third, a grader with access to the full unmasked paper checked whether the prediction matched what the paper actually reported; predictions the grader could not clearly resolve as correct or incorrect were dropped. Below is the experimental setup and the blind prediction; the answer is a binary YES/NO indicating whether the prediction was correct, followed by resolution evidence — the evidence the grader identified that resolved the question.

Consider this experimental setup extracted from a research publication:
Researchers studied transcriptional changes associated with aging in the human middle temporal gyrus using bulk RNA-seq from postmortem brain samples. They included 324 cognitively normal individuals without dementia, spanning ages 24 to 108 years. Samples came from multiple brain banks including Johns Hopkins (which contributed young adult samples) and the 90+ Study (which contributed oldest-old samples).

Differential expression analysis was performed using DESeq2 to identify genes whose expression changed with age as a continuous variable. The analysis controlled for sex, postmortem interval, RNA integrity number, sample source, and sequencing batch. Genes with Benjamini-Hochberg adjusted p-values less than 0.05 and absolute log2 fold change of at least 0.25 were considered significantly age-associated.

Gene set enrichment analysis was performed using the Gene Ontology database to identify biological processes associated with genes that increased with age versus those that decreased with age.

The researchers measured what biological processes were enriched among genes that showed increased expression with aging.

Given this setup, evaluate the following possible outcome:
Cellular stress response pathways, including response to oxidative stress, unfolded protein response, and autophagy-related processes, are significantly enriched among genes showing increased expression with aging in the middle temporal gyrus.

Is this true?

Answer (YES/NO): NO